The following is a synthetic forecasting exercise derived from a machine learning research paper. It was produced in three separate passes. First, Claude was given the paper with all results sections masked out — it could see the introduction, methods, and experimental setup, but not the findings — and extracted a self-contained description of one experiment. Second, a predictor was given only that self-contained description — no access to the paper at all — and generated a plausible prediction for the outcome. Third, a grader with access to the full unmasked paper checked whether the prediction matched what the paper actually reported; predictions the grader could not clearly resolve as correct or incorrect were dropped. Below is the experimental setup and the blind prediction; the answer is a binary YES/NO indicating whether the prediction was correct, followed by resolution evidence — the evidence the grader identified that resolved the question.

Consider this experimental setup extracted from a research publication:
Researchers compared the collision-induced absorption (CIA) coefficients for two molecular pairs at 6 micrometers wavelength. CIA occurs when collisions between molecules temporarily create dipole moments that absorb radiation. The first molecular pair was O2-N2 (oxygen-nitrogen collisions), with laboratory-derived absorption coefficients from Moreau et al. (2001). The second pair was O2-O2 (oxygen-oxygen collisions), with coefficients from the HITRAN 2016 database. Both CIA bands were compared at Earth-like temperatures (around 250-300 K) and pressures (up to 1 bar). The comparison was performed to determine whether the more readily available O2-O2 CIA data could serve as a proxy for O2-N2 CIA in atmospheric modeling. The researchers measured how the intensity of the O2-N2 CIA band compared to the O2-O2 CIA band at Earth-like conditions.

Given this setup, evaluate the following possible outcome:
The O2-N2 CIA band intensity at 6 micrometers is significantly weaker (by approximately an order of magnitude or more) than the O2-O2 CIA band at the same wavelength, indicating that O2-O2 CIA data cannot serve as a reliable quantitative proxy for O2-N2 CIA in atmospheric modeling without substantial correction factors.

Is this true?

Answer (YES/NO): NO